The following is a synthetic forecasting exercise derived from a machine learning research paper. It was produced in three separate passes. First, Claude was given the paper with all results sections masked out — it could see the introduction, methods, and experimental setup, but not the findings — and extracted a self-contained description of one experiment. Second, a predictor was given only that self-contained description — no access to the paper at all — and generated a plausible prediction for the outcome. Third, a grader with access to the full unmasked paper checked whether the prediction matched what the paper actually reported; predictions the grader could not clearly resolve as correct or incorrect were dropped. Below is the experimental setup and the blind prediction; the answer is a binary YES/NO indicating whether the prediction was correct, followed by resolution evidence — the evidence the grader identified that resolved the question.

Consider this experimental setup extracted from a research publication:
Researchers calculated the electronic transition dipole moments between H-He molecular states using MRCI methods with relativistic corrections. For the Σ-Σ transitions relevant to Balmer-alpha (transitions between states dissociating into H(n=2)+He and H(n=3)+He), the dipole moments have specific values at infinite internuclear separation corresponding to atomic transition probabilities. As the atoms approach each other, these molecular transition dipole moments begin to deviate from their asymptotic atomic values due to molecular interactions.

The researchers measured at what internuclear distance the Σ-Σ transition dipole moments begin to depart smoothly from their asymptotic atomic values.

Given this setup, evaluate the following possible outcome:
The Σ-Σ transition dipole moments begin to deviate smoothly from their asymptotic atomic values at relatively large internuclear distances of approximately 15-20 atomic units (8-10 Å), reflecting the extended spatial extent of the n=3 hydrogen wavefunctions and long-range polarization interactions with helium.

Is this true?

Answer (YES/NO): NO